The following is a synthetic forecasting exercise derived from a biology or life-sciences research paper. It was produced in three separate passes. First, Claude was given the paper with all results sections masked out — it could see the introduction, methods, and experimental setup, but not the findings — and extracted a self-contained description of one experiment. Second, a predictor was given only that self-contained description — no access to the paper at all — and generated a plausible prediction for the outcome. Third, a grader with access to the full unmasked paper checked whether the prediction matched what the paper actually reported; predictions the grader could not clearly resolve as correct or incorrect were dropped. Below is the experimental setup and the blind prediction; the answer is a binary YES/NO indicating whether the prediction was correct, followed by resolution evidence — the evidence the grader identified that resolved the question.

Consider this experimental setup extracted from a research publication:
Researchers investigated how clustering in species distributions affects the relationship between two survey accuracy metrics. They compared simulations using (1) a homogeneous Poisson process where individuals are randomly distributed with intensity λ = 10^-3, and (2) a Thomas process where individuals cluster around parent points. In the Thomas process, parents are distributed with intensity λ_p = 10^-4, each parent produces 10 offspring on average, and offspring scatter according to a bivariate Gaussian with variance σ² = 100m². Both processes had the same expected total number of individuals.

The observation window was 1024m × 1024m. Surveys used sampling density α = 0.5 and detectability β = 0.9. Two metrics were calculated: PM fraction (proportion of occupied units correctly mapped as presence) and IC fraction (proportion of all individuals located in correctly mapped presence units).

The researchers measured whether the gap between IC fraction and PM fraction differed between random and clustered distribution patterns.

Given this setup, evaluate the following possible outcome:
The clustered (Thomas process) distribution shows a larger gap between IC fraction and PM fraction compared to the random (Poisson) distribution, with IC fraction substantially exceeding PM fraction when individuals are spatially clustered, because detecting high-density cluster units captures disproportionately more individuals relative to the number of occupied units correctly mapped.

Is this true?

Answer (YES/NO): YES